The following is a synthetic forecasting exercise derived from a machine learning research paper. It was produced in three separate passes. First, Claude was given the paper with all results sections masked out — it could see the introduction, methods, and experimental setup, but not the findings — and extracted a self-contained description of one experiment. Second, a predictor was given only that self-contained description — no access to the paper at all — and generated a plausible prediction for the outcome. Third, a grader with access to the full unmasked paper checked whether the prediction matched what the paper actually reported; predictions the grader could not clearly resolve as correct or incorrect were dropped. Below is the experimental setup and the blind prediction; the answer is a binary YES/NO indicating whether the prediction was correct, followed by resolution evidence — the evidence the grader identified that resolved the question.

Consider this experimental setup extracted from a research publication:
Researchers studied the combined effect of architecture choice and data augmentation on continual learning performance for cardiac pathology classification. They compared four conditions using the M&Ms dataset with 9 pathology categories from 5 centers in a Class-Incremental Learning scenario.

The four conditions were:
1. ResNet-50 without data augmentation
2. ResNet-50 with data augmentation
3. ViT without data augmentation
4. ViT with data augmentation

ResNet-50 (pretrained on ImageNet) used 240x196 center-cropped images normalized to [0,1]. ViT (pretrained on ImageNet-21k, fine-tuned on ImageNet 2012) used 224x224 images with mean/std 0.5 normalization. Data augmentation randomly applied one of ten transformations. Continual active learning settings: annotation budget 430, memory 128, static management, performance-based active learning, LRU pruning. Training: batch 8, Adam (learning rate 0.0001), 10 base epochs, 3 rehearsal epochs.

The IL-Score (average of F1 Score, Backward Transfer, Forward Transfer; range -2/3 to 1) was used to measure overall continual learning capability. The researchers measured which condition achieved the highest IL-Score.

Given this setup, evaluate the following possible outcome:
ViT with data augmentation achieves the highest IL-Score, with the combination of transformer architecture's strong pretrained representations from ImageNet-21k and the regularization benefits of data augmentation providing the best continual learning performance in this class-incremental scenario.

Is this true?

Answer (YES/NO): NO